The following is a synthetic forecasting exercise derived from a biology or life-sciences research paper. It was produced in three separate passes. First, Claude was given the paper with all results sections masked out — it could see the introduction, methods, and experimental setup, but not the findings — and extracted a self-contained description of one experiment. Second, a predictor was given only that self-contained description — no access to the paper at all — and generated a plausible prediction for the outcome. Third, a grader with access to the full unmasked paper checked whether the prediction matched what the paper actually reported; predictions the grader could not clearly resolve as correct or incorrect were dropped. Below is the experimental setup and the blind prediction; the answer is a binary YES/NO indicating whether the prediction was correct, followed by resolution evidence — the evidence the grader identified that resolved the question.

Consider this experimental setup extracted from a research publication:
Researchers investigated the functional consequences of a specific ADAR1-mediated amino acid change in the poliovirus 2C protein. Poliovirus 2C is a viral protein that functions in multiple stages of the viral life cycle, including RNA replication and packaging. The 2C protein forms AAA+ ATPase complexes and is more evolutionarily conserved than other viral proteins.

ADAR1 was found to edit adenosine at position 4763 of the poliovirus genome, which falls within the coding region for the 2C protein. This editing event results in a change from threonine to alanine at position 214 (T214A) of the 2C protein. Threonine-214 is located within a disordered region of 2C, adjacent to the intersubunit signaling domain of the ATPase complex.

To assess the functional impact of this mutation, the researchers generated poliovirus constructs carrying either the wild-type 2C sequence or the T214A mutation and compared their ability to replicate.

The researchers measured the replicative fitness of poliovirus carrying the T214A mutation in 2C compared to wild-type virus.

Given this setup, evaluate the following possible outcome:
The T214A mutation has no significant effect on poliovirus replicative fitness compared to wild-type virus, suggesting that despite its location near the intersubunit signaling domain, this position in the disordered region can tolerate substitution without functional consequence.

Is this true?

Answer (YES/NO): NO